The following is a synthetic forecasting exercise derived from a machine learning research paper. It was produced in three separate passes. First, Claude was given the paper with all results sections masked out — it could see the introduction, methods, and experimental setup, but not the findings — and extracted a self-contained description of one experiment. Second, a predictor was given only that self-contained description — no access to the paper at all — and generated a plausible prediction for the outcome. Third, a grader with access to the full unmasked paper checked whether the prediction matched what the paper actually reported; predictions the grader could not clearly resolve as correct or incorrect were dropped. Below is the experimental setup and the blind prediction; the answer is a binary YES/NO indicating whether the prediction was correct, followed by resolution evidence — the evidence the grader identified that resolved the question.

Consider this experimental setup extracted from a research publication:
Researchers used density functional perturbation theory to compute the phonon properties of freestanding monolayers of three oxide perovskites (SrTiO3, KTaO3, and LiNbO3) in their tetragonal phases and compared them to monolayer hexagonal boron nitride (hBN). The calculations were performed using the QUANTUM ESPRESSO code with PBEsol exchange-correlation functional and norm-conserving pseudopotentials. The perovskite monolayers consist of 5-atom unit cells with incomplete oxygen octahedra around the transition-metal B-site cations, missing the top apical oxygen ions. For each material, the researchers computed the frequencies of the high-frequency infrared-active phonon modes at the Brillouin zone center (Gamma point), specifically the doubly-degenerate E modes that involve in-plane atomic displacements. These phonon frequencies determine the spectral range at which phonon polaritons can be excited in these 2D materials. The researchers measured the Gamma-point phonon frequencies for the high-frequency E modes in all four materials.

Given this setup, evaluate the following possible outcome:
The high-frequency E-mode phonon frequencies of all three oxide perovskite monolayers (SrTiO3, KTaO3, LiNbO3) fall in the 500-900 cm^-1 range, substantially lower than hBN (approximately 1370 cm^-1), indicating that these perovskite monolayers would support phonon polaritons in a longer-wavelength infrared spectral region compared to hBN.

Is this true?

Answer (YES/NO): YES